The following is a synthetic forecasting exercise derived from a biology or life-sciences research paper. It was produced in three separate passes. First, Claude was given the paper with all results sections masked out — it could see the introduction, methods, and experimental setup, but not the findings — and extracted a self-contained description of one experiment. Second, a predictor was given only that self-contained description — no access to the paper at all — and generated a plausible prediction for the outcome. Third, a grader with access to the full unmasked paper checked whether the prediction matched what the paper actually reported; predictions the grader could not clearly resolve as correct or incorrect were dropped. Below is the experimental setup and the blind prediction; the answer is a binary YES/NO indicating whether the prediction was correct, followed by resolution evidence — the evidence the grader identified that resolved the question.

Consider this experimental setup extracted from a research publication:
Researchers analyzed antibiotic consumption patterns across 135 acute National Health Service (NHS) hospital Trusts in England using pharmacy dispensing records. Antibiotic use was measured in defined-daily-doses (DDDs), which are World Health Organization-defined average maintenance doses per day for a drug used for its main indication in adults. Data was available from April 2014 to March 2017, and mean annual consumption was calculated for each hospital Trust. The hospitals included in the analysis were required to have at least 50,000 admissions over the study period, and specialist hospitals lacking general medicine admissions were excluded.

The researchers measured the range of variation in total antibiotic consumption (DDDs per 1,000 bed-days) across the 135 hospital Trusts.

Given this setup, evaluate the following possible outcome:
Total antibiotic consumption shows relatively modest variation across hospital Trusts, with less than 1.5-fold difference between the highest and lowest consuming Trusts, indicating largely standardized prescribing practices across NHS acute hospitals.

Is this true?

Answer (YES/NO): NO